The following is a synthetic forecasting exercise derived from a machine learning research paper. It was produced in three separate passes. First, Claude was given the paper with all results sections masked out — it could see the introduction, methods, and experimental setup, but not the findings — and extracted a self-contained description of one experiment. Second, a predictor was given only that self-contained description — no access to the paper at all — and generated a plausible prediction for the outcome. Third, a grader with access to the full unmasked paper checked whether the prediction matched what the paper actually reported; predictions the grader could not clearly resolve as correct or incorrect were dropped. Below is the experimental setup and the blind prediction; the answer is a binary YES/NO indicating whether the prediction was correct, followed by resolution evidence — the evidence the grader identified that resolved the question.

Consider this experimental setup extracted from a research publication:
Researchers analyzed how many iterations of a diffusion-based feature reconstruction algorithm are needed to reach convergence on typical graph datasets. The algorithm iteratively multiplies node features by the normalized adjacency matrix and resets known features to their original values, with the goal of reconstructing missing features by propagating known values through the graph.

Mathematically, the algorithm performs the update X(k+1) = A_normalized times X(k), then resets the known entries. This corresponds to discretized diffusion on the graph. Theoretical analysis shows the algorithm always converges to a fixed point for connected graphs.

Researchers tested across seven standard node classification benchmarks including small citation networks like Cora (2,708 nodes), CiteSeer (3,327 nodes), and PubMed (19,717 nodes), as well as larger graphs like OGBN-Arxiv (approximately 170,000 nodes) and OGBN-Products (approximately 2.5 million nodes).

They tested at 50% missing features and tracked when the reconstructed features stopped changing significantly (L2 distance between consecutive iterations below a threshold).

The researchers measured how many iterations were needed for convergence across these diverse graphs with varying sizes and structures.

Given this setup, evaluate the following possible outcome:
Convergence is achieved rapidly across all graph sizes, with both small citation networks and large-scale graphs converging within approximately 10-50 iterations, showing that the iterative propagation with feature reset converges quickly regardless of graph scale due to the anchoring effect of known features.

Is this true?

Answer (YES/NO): YES